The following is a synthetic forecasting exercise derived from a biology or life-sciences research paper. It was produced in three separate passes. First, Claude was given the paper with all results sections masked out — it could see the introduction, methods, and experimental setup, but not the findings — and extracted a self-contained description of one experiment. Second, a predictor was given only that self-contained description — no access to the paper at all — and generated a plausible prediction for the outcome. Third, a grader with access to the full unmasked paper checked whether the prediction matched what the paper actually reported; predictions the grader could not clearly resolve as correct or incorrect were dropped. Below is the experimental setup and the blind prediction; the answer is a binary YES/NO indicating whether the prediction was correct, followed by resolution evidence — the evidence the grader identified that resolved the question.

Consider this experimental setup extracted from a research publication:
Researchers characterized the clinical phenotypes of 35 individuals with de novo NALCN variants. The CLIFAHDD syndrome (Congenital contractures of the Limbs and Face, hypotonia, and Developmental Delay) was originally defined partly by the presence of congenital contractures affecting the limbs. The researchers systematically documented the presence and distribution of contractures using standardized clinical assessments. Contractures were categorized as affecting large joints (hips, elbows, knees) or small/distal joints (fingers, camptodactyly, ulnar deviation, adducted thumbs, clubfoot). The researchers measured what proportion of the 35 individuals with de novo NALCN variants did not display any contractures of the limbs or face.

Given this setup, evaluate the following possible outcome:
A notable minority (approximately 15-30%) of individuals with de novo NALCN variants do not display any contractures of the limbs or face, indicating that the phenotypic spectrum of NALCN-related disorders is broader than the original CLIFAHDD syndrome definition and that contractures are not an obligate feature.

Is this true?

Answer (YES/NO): NO